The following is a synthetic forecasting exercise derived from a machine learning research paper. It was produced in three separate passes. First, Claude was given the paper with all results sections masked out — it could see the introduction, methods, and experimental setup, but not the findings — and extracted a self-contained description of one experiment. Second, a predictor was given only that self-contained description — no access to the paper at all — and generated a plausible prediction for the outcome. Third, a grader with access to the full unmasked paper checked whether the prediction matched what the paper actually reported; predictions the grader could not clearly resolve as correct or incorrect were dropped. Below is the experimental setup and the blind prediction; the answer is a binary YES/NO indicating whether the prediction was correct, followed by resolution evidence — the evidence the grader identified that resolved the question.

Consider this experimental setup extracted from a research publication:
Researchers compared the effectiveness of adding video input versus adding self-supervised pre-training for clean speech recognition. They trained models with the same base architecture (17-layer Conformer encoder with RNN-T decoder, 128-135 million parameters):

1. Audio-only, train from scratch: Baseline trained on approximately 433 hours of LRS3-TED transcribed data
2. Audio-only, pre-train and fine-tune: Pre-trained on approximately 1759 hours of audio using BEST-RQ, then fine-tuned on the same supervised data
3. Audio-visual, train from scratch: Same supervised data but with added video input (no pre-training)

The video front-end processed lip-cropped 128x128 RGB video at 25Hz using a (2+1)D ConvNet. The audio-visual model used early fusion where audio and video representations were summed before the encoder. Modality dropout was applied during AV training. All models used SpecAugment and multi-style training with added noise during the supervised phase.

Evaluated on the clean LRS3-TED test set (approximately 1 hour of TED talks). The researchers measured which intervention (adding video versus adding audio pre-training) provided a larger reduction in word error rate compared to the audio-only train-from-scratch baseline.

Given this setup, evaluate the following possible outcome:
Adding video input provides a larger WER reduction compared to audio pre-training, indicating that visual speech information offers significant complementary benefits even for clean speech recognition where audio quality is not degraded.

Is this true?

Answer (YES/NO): NO